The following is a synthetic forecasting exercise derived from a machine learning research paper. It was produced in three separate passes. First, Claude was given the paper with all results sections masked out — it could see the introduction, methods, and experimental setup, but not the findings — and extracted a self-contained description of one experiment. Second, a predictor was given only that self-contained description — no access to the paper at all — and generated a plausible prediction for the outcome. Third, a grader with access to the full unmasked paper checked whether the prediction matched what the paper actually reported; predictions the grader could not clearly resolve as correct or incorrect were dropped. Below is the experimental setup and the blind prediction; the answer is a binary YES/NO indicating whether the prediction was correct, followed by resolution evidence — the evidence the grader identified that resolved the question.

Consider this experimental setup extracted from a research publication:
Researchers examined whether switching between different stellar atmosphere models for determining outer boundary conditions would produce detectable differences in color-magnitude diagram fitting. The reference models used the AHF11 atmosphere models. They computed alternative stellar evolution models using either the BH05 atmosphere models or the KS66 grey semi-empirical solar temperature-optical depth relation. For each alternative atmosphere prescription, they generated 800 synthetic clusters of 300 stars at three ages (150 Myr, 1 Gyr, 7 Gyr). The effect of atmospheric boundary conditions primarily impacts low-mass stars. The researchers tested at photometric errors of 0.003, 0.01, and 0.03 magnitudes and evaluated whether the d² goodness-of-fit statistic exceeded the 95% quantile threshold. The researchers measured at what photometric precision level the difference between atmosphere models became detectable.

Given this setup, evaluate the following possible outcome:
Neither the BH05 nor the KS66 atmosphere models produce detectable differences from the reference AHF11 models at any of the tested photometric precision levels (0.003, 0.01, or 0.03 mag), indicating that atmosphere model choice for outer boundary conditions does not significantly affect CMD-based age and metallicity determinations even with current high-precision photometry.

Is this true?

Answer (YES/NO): NO